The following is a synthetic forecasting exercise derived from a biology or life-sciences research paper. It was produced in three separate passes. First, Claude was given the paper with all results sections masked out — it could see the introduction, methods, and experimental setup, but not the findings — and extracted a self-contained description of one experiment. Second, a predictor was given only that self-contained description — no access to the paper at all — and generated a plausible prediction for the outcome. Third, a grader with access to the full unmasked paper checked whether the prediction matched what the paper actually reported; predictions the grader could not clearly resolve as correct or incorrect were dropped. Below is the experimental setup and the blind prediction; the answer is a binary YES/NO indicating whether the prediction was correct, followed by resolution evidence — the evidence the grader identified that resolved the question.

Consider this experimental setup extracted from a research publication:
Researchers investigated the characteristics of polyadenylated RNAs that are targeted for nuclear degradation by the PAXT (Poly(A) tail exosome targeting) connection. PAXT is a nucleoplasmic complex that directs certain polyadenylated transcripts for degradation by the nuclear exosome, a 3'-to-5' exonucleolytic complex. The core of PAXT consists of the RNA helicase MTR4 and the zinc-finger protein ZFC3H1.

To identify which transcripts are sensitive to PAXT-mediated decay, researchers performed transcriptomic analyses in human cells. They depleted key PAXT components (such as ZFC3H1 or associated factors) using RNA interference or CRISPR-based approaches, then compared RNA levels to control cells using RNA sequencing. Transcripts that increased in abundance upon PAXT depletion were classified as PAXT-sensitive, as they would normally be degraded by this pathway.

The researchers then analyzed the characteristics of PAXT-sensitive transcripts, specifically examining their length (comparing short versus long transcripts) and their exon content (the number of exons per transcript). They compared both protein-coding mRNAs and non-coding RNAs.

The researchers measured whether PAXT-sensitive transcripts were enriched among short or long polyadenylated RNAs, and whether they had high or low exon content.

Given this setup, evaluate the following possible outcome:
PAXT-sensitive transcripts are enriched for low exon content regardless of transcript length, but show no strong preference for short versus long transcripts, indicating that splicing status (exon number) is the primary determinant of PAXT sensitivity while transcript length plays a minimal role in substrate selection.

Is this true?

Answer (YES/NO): NO